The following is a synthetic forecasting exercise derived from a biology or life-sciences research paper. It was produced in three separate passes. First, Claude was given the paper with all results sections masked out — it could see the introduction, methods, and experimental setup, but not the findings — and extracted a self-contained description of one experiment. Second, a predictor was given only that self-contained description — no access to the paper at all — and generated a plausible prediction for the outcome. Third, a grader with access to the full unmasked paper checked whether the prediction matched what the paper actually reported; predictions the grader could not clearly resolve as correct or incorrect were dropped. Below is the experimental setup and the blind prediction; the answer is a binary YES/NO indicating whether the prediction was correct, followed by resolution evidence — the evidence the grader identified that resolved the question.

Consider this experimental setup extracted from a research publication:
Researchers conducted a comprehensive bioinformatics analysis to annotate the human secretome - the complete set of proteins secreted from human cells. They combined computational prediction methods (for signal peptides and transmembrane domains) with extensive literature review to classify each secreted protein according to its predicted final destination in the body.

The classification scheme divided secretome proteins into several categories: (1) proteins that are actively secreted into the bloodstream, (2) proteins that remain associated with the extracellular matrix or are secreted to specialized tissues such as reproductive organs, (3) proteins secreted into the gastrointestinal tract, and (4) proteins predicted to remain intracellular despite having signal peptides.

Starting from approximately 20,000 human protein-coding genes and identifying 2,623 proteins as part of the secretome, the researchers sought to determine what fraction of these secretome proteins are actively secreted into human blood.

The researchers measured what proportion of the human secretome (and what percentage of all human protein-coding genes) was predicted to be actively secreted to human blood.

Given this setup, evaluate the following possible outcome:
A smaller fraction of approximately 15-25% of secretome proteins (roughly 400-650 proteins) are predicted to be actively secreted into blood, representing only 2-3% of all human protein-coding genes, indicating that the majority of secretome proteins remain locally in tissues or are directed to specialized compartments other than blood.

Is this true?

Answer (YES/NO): YES